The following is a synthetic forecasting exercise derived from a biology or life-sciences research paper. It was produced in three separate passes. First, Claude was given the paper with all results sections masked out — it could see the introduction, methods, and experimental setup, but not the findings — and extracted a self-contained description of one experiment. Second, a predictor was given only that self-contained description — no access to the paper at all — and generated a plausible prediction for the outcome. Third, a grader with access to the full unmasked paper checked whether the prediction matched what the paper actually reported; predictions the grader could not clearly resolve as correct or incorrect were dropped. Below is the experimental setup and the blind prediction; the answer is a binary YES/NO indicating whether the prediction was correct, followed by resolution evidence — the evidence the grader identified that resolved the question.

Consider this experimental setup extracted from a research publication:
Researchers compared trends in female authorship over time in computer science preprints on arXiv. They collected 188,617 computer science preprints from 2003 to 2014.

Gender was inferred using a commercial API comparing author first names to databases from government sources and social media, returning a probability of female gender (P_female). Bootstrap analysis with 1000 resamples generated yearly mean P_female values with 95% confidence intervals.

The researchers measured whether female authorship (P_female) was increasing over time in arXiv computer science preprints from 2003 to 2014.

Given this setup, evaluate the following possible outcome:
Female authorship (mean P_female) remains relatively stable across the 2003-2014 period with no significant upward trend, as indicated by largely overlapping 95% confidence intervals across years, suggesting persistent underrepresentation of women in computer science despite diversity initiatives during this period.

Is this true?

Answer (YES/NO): YES